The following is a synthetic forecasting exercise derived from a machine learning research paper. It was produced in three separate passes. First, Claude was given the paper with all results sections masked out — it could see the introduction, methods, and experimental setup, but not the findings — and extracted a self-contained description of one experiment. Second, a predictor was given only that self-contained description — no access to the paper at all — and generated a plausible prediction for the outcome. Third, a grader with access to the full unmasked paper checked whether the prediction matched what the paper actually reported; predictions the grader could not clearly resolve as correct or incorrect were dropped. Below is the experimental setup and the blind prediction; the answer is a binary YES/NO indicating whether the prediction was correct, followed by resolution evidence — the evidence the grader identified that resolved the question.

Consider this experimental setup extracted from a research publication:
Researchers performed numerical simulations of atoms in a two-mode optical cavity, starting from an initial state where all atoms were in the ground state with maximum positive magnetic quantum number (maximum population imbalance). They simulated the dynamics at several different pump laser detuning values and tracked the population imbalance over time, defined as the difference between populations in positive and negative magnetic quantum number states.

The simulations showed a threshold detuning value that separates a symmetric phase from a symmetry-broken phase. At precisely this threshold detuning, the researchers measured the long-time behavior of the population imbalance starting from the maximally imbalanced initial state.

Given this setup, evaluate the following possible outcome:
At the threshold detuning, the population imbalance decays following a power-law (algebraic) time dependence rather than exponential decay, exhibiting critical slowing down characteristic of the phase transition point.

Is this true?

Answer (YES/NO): YES